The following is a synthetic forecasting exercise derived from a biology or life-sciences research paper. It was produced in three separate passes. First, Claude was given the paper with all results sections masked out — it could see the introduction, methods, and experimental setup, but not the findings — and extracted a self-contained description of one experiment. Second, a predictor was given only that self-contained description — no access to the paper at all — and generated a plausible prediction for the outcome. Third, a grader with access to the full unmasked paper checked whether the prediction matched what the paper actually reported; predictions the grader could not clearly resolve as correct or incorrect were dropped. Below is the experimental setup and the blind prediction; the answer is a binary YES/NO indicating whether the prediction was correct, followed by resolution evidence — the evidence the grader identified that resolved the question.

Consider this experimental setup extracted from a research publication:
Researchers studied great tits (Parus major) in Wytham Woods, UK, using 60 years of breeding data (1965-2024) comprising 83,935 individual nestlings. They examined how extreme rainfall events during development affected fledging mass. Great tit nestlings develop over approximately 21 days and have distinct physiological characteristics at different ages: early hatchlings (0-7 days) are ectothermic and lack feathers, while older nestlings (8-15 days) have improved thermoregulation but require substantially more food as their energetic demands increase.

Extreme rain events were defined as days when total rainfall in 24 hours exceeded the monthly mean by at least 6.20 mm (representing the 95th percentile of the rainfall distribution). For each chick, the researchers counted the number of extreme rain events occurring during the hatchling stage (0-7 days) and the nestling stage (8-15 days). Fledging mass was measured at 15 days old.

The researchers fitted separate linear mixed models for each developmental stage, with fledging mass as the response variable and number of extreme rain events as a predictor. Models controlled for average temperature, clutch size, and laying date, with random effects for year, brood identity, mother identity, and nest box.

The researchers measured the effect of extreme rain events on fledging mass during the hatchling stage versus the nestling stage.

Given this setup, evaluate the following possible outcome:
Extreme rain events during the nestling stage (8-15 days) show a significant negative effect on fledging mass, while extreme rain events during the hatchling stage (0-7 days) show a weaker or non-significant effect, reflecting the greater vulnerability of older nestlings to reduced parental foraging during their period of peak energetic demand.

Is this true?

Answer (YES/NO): YES